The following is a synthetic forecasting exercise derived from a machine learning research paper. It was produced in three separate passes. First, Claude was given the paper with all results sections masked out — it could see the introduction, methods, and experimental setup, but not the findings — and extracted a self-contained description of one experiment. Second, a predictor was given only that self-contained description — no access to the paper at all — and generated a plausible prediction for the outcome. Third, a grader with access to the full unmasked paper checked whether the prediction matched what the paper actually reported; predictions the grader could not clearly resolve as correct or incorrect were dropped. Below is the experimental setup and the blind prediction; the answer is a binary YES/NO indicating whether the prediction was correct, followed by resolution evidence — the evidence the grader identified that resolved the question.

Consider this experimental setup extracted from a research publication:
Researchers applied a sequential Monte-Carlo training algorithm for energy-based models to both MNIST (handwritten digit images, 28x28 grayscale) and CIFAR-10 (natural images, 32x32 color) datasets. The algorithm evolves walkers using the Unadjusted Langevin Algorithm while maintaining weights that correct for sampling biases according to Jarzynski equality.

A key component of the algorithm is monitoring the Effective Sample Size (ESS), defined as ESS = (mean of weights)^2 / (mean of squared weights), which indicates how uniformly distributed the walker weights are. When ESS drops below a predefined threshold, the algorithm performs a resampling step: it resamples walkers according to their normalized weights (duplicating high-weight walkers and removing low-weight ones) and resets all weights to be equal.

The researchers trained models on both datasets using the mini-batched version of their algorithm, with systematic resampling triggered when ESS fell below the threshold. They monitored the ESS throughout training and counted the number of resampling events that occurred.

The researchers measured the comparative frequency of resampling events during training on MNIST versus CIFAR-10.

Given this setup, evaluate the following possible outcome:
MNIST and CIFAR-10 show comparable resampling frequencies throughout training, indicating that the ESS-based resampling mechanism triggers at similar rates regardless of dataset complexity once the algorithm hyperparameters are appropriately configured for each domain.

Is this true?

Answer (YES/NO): NO